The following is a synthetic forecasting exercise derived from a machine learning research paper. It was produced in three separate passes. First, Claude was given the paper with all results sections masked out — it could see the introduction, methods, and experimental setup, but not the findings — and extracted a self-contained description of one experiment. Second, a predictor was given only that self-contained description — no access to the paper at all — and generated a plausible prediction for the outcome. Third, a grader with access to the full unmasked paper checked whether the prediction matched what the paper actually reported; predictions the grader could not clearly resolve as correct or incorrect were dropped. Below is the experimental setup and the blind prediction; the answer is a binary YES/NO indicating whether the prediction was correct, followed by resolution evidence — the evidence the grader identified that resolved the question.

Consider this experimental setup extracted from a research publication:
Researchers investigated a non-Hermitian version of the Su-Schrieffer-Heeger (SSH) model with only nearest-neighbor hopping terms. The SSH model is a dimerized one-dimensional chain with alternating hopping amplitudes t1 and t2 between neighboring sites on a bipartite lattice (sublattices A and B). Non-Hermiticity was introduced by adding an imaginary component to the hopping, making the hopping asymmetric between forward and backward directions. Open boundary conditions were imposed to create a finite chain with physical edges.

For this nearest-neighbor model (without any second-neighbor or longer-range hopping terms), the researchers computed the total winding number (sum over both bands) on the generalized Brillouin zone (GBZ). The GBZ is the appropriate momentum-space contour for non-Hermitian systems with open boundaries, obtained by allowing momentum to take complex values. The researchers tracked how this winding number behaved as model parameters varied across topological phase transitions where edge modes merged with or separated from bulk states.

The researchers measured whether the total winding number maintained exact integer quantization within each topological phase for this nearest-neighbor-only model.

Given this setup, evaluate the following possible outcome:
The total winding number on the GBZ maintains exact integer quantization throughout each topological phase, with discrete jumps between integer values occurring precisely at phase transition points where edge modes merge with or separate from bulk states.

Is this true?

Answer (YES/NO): YES